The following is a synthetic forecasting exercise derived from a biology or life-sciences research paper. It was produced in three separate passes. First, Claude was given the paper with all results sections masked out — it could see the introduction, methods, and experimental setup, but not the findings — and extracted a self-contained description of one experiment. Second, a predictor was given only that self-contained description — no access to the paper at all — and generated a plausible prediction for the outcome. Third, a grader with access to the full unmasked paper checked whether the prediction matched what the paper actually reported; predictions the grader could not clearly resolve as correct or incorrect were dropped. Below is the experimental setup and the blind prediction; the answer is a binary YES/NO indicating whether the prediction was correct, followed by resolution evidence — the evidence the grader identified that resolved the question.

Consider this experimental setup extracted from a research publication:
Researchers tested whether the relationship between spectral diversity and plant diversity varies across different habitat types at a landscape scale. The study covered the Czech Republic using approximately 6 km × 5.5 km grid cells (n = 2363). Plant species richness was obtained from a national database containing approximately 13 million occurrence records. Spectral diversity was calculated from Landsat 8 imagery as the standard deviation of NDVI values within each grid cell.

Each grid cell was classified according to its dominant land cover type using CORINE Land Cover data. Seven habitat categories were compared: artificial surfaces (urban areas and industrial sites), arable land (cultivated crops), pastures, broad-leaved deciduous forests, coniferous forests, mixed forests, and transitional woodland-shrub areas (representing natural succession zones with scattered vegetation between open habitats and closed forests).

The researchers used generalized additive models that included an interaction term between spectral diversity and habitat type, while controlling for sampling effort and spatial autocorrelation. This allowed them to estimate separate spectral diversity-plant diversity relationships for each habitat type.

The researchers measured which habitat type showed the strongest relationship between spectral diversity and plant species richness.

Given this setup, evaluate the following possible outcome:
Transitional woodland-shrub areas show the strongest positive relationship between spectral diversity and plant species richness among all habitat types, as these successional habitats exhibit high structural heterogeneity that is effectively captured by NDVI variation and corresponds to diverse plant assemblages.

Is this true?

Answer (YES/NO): YES